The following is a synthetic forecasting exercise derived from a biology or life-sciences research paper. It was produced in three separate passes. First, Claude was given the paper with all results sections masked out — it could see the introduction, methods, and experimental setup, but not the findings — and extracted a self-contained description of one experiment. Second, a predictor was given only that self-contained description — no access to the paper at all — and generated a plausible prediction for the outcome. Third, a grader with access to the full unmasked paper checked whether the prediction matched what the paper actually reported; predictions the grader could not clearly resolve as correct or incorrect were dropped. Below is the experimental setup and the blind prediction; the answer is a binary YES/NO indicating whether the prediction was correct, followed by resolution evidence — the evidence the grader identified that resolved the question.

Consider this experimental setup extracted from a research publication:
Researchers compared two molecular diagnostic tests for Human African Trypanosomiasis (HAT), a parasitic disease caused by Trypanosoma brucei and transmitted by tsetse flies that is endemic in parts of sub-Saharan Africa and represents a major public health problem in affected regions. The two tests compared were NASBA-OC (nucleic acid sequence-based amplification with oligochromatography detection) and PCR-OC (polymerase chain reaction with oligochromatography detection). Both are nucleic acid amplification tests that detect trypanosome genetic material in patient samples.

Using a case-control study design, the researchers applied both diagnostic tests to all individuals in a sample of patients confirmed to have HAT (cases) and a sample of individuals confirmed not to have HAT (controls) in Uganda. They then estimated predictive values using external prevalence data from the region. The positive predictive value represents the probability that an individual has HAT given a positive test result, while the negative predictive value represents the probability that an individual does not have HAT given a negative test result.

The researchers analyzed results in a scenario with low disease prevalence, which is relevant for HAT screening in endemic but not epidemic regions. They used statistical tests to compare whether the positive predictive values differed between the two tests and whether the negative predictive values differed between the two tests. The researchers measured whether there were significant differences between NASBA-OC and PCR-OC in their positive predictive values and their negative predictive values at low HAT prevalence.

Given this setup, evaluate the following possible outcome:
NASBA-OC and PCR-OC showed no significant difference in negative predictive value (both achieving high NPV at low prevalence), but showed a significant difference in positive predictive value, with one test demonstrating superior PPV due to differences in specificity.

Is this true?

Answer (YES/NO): YES